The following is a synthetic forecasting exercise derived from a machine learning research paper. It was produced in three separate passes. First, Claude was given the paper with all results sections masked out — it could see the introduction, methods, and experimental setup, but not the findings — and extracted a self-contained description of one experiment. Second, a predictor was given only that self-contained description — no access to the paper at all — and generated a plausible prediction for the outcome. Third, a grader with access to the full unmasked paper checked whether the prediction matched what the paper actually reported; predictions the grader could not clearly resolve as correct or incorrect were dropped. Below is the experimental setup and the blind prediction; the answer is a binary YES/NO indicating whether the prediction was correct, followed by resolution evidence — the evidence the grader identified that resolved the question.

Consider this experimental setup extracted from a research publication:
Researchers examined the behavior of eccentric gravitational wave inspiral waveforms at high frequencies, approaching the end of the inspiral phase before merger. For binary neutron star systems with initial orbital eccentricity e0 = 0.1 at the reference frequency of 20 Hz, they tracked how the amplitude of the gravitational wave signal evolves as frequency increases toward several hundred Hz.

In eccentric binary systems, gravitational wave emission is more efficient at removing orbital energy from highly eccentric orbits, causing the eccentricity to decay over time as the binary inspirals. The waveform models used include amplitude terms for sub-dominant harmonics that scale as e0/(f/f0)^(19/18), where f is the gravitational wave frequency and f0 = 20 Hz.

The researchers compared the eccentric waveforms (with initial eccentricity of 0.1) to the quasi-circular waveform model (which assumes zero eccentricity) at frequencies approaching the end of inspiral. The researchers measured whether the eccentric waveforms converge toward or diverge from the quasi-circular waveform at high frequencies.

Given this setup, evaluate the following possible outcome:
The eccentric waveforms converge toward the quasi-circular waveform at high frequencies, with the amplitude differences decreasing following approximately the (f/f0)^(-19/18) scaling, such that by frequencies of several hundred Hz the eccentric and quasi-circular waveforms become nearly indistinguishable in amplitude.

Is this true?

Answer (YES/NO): YES